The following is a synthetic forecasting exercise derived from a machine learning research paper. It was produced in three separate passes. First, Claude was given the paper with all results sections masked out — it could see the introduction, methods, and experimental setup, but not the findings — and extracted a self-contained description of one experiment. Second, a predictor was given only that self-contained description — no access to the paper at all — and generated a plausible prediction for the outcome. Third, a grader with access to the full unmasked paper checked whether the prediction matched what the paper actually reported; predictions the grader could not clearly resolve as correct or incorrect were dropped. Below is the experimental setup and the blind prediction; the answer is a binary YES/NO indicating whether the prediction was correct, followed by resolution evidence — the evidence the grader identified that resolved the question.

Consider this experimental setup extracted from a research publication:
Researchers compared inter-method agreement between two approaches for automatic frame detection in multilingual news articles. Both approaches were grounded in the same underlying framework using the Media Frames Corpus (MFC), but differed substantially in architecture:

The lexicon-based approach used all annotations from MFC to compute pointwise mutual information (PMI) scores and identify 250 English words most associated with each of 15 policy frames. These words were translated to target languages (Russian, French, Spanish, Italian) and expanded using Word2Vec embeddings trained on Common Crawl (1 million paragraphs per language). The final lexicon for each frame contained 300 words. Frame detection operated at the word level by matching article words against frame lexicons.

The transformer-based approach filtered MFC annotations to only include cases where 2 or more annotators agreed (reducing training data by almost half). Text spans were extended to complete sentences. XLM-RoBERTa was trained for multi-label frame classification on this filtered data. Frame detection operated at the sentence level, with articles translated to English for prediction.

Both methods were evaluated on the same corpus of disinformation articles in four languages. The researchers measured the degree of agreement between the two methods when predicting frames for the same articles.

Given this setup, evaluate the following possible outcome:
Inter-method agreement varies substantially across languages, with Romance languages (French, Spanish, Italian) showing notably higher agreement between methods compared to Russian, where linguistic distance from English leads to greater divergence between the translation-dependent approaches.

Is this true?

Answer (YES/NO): NO